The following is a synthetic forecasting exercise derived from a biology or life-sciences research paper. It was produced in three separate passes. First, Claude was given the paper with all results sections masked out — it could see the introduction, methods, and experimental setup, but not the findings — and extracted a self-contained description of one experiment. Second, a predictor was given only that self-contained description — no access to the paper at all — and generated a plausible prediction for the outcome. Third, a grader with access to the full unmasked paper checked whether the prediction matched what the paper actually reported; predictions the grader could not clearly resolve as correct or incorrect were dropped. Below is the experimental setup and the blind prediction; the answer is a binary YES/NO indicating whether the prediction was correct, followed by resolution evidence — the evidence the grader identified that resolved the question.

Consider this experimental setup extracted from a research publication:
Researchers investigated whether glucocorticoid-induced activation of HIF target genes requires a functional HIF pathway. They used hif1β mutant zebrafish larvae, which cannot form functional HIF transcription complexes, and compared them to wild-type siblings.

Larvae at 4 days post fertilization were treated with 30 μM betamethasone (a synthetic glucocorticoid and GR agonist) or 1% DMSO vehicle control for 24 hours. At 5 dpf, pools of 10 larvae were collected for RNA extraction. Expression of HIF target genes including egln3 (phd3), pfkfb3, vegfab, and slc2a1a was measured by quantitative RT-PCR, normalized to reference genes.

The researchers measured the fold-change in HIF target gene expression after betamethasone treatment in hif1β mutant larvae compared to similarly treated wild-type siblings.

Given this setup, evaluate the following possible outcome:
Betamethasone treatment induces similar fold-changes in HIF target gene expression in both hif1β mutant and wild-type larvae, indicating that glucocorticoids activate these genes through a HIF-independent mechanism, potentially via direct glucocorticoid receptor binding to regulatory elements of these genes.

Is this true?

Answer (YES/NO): NO